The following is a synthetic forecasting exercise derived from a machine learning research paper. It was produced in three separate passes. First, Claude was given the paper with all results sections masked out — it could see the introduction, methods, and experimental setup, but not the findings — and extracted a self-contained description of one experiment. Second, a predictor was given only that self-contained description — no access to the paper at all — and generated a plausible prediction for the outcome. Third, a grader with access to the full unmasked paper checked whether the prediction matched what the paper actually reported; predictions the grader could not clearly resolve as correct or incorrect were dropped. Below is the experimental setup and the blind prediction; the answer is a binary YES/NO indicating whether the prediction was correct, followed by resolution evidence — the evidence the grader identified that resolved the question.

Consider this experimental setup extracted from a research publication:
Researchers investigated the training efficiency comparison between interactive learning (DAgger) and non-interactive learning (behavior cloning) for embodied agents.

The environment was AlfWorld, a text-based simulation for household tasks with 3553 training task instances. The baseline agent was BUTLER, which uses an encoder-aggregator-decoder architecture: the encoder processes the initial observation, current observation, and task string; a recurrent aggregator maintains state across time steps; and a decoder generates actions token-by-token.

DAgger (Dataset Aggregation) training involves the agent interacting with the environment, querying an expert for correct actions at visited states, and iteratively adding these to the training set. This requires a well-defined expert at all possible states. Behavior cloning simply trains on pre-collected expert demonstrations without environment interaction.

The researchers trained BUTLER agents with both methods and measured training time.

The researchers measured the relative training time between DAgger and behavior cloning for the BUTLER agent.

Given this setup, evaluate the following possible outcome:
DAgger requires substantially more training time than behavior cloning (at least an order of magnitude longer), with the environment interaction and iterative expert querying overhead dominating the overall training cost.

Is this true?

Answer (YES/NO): YES